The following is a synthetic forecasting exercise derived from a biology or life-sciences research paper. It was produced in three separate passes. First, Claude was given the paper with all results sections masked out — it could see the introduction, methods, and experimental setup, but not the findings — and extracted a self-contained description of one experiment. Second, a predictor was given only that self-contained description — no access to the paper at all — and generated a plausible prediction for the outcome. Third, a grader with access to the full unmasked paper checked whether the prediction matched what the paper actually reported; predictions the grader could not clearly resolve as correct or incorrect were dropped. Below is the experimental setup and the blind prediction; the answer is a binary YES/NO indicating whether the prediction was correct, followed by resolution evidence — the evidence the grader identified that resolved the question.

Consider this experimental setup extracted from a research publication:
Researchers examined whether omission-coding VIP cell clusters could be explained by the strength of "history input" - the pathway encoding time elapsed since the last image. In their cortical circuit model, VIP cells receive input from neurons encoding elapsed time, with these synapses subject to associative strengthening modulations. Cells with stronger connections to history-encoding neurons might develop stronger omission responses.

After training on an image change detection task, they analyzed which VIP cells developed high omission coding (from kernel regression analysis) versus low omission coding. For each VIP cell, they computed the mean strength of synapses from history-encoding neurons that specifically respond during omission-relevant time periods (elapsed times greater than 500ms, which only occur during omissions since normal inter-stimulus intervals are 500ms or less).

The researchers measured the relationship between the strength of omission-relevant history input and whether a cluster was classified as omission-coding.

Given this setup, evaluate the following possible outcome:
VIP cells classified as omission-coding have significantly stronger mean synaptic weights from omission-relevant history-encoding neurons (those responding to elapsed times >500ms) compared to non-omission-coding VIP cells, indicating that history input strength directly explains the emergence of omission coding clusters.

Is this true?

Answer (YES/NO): YES